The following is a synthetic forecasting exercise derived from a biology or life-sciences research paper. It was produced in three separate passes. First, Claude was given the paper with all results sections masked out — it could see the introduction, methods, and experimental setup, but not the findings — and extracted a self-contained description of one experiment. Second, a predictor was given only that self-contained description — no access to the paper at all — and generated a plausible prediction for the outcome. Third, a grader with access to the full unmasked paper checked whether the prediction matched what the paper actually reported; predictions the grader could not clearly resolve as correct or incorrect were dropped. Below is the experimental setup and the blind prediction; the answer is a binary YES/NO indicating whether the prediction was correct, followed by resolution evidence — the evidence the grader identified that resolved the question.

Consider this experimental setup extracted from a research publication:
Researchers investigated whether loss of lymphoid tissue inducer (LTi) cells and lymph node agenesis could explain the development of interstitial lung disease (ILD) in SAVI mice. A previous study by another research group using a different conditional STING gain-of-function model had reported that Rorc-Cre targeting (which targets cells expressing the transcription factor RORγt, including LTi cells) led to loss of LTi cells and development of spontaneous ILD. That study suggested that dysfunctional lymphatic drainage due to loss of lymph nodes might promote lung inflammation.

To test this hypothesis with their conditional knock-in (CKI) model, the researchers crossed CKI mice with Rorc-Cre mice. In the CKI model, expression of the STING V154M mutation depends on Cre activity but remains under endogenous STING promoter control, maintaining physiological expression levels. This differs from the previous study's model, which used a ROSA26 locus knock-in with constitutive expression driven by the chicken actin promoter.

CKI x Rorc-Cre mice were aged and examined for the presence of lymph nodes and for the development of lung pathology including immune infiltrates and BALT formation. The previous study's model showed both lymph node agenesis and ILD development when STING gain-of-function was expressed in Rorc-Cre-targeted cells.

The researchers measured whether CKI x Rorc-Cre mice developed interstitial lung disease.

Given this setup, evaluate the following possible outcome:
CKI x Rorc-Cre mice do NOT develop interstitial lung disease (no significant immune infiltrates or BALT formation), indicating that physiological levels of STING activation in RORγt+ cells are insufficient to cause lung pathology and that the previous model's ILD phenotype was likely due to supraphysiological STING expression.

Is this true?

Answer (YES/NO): YES